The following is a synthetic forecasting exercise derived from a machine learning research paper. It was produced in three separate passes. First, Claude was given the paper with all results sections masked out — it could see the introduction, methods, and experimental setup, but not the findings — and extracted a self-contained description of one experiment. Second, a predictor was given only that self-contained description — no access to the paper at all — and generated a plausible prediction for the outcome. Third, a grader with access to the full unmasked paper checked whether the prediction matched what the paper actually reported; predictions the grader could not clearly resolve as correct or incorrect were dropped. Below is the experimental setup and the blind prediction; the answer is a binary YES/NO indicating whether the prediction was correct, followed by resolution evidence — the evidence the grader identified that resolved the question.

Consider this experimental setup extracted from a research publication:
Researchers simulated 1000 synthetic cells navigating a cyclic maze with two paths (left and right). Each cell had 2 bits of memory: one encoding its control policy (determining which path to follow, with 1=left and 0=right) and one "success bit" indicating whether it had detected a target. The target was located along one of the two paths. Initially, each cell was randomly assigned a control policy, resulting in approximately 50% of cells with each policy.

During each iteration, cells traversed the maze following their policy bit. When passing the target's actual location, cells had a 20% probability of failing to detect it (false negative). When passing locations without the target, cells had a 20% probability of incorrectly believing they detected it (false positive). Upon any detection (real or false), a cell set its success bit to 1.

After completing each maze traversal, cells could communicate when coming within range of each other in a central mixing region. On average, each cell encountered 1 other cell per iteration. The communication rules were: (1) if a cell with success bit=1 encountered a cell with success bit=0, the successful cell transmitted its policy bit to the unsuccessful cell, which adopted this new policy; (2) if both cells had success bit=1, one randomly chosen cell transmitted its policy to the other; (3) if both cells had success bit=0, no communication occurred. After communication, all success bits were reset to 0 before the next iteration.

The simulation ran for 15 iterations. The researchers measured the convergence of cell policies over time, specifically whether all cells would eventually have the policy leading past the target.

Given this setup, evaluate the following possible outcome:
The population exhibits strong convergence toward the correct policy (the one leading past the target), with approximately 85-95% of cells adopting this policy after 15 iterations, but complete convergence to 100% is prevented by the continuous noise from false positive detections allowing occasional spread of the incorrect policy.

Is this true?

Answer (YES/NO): NO